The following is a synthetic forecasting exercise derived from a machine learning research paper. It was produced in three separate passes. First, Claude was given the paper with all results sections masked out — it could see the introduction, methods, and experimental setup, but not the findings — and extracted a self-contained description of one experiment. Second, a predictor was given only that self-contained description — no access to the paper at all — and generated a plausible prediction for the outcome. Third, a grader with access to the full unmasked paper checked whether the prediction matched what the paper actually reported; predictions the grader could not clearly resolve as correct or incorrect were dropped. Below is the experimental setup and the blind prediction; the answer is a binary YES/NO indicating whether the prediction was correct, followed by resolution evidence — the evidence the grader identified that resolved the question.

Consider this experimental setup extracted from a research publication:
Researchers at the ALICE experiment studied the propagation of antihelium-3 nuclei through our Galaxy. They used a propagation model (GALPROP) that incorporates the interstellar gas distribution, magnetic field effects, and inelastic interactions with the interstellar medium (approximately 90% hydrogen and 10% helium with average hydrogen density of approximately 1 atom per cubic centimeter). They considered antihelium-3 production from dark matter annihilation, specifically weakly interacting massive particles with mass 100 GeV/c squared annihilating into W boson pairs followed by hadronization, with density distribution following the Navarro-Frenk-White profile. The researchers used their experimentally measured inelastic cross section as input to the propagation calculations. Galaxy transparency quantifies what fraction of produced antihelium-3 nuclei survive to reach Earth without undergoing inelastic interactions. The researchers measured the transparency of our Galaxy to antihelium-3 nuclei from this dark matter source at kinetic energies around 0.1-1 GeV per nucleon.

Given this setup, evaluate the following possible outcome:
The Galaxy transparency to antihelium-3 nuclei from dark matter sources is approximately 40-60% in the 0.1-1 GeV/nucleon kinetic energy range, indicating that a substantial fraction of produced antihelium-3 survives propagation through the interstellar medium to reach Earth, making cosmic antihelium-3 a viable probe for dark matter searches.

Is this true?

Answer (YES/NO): YES